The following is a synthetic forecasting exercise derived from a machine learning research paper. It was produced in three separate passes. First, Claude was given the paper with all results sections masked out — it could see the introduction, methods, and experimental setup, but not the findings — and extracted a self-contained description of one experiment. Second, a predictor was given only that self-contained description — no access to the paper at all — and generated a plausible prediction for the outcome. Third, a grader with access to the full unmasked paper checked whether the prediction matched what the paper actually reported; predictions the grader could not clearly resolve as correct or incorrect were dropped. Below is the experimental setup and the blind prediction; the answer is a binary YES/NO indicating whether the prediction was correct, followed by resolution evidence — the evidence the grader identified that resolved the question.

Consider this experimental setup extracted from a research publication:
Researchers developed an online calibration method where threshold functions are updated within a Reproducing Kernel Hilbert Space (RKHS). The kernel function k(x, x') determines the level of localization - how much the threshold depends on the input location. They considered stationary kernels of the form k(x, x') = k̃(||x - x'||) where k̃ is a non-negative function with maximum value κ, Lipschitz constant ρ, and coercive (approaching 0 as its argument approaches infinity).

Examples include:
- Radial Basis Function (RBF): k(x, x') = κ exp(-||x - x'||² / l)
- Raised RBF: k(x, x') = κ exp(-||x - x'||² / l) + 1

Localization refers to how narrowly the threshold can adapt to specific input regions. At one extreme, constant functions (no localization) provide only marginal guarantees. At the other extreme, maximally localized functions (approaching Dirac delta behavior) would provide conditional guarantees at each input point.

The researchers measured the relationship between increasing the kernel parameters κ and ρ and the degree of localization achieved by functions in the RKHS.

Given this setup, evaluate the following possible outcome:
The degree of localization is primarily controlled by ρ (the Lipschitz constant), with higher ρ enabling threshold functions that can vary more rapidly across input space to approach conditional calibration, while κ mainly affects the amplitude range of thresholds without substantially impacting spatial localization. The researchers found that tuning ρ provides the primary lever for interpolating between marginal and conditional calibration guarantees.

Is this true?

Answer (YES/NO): NO